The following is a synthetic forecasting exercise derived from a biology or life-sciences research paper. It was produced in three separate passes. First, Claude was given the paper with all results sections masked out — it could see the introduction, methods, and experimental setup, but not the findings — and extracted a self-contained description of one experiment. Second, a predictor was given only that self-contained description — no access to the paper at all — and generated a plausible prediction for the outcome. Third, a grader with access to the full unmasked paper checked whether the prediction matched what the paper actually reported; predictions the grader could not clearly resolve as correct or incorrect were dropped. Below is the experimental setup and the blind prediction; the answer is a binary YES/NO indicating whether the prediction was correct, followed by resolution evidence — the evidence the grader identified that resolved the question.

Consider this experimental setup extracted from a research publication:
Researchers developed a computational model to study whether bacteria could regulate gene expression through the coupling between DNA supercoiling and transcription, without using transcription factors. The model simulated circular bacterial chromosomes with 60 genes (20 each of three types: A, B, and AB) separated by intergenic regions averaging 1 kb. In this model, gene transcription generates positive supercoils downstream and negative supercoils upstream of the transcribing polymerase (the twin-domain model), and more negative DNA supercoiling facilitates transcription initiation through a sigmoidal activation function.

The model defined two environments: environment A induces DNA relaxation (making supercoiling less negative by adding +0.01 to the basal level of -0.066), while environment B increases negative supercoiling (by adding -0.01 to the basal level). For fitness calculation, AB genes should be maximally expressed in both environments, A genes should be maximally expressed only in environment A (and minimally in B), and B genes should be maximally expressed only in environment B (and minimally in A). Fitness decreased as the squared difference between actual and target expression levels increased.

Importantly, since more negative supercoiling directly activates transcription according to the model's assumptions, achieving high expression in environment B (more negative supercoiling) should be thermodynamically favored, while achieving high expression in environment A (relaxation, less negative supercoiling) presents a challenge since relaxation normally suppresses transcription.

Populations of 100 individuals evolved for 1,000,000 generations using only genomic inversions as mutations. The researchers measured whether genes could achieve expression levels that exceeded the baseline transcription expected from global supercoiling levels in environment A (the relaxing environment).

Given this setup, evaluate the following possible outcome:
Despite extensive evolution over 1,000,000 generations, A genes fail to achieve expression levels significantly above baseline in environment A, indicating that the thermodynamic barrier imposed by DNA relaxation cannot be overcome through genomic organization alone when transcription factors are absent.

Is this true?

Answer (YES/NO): NO